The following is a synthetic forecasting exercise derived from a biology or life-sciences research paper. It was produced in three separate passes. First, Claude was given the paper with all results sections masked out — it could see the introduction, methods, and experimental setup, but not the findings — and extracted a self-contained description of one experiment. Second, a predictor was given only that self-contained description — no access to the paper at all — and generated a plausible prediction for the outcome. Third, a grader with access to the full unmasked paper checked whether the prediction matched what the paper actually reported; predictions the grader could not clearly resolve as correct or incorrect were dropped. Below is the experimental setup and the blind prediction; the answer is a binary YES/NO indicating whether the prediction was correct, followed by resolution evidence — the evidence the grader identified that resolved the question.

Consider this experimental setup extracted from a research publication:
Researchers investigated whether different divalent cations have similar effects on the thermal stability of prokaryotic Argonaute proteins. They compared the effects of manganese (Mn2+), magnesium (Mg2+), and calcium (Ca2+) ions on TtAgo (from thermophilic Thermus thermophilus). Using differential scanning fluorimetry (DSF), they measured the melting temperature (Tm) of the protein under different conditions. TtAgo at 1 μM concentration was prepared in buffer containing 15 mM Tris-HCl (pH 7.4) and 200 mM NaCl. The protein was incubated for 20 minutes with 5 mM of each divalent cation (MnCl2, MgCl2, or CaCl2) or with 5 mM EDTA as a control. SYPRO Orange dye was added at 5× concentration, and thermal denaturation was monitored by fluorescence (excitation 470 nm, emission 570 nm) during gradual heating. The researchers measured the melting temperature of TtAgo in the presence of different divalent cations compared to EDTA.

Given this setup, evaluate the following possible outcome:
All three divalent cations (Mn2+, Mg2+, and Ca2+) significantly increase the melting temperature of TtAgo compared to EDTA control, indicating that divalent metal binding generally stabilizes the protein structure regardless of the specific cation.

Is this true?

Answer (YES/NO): NO